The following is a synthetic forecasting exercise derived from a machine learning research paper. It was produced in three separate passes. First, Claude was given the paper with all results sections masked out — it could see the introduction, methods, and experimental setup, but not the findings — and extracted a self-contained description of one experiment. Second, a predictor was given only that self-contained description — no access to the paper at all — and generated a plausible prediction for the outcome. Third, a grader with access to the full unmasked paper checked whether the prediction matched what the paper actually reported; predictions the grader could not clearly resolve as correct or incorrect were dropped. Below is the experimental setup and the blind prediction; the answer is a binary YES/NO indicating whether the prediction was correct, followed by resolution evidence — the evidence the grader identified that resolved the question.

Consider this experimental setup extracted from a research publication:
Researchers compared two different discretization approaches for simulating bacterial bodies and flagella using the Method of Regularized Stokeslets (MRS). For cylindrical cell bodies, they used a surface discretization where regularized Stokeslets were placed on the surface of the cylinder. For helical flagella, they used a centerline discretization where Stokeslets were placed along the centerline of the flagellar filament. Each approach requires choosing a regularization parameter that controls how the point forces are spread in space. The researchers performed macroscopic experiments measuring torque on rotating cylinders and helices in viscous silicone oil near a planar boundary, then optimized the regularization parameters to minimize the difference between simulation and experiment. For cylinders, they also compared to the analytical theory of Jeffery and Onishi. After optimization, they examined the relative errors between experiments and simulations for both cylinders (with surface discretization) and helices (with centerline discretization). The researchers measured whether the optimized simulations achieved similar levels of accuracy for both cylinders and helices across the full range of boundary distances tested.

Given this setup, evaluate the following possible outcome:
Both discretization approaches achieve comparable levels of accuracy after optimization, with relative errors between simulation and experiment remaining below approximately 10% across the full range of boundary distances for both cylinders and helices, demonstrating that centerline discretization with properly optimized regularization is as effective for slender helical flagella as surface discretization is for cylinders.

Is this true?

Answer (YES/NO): YES